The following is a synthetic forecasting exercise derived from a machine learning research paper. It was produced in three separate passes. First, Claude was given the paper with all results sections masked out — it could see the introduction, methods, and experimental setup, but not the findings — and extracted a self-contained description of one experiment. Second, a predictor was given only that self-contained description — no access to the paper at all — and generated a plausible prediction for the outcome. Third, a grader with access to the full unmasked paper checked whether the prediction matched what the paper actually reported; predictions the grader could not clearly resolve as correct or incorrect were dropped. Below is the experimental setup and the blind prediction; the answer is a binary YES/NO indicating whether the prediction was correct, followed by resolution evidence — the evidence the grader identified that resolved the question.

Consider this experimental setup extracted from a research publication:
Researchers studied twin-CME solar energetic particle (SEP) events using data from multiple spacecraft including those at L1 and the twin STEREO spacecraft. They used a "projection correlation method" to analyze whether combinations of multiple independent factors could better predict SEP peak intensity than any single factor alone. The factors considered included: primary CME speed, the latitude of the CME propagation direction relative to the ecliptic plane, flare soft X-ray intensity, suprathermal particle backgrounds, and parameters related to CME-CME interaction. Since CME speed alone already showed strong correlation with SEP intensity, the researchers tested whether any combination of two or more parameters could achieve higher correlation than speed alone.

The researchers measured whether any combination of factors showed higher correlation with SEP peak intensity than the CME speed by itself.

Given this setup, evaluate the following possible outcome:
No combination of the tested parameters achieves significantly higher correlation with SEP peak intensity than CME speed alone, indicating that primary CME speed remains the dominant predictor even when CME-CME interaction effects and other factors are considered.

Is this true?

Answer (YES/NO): NO